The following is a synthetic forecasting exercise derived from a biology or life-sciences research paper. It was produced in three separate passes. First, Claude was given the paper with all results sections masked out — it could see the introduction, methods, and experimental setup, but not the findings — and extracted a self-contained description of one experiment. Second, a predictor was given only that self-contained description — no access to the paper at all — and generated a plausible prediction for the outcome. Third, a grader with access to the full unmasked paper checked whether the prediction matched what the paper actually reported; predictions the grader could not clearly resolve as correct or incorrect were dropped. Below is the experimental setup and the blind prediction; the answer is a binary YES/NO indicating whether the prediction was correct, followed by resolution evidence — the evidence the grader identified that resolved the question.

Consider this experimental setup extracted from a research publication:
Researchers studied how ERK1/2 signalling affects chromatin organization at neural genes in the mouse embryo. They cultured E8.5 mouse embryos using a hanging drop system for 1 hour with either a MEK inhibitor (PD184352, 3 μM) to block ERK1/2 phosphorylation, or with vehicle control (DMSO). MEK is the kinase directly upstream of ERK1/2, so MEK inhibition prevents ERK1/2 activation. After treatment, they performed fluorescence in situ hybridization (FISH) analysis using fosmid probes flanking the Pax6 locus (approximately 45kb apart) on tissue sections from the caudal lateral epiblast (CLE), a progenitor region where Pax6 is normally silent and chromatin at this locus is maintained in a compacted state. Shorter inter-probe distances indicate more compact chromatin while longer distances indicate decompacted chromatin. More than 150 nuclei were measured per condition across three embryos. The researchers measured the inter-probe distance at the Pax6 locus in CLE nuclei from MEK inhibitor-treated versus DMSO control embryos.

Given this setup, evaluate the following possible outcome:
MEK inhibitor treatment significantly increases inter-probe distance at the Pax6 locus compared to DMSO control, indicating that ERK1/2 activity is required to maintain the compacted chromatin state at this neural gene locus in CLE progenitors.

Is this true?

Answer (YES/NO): YES